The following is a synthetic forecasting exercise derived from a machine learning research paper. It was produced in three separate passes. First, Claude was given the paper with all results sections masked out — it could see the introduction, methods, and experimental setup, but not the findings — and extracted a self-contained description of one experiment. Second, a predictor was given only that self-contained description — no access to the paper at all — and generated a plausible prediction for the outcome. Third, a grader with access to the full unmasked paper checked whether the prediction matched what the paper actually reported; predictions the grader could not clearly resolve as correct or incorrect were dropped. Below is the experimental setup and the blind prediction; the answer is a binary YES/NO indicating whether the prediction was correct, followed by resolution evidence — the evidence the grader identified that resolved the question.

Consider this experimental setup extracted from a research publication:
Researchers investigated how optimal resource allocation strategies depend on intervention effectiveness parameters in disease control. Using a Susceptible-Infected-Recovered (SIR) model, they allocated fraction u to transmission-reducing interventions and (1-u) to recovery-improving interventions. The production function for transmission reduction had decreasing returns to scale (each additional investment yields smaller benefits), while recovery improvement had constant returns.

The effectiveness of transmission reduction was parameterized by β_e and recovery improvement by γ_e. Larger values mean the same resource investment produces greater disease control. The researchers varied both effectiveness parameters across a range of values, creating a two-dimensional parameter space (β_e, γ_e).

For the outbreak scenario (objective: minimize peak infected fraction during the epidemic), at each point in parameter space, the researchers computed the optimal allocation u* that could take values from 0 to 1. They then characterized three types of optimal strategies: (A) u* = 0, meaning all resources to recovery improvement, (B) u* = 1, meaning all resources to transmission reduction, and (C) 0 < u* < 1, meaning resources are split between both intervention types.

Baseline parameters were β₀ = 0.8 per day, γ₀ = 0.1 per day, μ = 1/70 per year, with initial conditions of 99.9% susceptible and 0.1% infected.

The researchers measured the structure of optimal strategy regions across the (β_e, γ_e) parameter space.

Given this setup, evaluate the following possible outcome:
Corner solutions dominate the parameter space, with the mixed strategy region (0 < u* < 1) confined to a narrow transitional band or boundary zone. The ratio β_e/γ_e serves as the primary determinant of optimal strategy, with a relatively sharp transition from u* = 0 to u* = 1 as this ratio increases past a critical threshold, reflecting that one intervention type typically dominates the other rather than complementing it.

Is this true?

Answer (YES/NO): NO